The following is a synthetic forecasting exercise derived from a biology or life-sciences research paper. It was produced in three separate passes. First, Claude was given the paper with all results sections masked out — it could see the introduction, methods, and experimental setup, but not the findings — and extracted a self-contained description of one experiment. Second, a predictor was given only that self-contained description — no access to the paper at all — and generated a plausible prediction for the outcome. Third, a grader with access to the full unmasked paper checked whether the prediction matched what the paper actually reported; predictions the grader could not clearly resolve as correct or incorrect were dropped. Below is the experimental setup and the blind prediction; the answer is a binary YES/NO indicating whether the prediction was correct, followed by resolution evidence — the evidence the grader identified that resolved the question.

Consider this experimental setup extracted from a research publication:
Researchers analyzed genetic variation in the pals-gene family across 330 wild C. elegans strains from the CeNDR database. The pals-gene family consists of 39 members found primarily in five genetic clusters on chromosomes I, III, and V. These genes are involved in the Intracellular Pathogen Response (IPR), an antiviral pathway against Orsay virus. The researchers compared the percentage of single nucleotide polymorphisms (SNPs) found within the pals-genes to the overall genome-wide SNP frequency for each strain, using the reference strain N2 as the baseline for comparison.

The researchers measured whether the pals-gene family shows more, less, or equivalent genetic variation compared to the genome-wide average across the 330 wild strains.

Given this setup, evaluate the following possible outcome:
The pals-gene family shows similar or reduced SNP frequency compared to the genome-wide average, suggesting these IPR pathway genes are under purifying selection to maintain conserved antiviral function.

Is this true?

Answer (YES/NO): NO